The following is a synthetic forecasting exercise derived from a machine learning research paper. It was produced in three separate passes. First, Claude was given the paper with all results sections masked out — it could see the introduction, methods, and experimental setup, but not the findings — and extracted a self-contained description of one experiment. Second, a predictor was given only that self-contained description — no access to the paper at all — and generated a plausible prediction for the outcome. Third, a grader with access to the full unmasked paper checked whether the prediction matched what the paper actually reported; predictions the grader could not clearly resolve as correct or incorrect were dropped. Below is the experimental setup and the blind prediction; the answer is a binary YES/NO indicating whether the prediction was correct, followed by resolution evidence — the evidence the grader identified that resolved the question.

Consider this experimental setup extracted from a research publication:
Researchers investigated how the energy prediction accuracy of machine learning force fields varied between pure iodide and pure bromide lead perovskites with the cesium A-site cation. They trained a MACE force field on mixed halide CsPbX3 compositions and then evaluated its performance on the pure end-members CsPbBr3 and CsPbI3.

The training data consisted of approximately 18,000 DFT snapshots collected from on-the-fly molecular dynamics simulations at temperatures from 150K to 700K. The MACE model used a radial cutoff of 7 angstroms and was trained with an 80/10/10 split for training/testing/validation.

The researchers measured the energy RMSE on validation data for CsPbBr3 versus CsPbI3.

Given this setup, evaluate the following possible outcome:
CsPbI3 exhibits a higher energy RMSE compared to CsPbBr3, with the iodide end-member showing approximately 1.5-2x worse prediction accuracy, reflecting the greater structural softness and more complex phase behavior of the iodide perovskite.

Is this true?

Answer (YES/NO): NO